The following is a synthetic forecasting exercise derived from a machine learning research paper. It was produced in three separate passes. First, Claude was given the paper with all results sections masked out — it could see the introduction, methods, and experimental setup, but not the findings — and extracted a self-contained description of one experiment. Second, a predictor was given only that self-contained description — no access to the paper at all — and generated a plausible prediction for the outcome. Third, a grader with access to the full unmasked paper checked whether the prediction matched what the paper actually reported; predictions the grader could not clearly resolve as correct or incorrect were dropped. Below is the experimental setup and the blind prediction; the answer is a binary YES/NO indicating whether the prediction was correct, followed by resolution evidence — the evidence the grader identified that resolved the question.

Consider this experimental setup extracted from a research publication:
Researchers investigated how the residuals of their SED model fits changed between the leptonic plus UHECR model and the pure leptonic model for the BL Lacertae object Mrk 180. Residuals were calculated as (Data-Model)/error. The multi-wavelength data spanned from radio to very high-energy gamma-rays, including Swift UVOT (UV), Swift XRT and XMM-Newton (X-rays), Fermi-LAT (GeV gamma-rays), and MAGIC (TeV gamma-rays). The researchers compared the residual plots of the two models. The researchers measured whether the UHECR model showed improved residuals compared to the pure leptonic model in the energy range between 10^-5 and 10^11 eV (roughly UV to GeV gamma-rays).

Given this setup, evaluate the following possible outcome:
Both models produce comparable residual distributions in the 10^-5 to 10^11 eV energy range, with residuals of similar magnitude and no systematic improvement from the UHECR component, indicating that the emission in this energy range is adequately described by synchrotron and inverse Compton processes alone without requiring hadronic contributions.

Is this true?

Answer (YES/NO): NO